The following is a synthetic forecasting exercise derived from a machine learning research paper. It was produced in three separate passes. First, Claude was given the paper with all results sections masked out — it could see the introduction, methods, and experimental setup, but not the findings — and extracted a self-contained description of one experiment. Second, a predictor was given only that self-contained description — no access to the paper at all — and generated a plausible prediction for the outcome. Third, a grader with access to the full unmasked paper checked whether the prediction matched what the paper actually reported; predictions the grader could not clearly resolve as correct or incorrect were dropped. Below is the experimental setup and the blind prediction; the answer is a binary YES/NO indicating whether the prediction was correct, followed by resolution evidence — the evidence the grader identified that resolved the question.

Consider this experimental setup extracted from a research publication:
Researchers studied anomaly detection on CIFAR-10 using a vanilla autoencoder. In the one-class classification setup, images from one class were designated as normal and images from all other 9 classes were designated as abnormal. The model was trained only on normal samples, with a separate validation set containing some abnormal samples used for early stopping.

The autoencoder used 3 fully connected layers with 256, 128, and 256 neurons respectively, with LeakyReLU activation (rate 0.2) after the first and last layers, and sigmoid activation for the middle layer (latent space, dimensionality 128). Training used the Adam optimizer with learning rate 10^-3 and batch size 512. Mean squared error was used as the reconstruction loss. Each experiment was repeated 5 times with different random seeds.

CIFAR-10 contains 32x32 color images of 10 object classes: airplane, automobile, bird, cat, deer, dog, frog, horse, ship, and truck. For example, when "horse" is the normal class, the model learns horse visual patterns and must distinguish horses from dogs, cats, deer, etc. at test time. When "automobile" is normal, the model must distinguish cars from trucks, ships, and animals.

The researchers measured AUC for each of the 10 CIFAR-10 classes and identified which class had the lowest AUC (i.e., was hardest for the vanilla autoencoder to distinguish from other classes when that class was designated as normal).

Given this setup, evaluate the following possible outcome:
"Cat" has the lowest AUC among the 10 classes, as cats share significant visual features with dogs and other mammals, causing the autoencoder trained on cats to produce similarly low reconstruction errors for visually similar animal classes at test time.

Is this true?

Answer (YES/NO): NO